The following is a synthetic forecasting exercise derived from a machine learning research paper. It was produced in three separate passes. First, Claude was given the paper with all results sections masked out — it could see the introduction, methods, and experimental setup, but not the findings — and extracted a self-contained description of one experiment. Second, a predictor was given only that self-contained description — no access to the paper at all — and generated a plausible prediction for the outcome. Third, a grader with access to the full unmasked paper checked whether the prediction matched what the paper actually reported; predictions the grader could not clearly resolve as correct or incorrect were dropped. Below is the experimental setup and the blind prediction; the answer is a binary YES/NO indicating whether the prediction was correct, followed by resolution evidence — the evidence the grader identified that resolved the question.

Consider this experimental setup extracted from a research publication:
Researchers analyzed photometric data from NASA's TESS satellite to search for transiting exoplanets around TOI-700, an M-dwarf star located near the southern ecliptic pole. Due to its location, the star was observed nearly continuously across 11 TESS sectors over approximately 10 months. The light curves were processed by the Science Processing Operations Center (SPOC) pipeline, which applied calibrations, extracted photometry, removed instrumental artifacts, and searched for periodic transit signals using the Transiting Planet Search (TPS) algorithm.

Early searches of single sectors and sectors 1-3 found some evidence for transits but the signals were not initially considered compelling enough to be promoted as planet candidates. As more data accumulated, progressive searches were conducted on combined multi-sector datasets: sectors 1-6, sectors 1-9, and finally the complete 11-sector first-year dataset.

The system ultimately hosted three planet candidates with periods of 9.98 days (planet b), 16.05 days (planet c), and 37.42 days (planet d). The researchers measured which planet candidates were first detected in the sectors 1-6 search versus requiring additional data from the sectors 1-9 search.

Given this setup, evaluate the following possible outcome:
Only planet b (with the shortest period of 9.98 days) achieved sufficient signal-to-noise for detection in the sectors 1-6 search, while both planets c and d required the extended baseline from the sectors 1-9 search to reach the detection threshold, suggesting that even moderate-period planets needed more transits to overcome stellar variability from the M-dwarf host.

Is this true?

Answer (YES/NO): NO